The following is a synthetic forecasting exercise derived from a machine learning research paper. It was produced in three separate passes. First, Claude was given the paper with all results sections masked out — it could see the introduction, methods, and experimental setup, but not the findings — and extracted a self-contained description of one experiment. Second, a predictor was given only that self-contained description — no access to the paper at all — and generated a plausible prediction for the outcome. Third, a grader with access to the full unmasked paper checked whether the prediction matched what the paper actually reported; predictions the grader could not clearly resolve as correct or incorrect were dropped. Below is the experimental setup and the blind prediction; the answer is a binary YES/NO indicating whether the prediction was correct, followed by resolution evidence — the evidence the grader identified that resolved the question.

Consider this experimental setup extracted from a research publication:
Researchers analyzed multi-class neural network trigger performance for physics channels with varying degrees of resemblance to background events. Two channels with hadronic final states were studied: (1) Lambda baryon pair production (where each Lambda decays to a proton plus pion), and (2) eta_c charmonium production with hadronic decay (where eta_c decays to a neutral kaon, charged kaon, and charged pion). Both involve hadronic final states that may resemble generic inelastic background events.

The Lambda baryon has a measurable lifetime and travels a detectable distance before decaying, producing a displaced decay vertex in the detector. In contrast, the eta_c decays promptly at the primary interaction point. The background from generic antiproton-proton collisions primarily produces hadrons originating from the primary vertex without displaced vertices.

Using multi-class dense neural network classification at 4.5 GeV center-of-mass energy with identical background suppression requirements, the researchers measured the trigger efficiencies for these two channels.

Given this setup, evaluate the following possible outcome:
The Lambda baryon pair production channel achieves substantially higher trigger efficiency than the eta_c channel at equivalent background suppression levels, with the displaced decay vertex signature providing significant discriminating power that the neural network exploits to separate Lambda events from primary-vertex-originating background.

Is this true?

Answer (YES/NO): NO